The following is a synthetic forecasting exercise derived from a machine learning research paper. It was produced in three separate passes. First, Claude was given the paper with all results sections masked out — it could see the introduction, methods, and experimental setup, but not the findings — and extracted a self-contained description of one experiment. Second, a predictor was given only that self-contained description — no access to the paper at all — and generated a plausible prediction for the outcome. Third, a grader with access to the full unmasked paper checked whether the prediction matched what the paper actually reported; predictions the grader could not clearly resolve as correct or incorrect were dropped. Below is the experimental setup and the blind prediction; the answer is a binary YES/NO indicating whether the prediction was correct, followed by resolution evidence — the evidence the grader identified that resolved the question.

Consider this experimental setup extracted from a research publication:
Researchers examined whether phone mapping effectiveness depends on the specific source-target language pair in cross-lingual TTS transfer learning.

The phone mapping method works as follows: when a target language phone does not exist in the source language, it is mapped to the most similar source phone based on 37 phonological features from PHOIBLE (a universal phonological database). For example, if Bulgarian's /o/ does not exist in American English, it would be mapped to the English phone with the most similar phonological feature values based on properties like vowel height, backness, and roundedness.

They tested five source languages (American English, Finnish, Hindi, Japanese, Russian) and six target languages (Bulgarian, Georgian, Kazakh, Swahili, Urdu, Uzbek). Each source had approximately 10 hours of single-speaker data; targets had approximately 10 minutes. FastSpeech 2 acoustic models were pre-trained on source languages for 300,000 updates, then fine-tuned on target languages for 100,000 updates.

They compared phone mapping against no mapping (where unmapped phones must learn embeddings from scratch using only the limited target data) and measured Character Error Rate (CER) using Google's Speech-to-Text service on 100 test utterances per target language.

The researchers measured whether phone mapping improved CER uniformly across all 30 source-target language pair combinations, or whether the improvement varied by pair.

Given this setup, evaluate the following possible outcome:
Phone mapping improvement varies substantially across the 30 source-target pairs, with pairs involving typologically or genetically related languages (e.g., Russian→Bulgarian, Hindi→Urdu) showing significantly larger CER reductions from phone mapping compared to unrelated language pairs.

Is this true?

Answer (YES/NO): NO